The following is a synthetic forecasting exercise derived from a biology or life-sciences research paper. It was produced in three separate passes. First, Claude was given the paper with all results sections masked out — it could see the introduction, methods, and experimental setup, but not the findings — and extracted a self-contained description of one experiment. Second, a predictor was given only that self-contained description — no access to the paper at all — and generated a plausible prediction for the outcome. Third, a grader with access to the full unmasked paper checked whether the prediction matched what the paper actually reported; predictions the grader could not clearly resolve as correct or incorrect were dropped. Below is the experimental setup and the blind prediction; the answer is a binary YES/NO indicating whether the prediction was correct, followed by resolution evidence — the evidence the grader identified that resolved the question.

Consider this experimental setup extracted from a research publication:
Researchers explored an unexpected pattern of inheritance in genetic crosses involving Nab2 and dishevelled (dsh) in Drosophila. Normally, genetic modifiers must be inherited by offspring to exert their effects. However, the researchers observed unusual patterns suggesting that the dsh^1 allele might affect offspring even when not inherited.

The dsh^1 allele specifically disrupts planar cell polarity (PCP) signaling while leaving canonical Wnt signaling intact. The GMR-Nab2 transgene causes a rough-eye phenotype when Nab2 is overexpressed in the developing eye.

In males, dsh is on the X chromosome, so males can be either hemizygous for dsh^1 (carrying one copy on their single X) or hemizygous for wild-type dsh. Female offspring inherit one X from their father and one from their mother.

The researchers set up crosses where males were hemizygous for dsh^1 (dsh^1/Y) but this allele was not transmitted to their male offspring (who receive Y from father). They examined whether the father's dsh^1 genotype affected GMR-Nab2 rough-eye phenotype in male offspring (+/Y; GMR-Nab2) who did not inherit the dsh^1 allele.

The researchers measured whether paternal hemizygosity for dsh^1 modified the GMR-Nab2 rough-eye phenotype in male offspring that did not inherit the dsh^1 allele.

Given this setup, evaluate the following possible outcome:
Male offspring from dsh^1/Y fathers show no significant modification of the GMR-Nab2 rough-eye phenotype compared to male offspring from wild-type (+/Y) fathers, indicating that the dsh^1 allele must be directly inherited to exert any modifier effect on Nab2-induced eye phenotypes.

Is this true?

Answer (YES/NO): NO